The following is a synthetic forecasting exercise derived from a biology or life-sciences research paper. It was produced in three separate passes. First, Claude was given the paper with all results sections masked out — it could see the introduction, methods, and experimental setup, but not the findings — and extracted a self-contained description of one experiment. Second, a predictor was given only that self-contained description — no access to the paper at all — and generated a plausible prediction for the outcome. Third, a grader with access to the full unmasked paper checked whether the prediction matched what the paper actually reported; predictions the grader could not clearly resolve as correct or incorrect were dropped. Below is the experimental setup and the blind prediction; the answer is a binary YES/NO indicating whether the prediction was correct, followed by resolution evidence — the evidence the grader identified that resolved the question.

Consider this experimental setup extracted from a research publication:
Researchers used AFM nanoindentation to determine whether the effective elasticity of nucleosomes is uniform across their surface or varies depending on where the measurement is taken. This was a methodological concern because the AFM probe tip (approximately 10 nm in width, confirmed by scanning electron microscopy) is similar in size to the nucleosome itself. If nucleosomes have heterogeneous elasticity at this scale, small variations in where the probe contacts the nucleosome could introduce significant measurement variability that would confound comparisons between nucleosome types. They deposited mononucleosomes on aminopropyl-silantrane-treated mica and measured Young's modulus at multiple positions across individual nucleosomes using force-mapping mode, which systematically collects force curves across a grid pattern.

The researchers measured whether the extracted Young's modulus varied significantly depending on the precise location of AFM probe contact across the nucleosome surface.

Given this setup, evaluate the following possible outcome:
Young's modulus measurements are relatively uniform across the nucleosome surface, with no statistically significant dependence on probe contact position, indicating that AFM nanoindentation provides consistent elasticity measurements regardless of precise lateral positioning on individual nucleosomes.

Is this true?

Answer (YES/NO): YES